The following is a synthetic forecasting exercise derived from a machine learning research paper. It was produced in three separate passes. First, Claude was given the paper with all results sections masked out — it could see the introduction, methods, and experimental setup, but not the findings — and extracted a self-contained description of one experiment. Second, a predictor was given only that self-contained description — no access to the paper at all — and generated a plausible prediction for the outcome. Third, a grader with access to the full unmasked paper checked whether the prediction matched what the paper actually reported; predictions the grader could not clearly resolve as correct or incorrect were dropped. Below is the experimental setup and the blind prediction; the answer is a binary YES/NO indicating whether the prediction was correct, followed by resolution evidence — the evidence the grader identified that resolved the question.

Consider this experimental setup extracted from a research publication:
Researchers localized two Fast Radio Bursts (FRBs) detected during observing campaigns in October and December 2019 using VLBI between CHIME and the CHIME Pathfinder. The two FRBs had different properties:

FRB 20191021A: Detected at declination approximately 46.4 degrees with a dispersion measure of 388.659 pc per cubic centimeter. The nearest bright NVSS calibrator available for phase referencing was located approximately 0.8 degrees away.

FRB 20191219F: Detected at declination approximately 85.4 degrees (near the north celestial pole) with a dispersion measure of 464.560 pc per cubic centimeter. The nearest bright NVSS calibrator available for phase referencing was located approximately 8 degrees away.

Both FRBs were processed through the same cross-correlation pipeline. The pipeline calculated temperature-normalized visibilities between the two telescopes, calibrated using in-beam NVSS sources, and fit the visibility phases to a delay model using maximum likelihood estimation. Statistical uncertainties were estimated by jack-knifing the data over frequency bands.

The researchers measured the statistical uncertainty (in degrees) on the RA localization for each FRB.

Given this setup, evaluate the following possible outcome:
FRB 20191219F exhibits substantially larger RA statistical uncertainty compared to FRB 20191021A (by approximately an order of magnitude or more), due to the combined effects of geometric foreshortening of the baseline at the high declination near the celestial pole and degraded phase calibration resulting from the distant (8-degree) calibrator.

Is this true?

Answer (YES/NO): YES